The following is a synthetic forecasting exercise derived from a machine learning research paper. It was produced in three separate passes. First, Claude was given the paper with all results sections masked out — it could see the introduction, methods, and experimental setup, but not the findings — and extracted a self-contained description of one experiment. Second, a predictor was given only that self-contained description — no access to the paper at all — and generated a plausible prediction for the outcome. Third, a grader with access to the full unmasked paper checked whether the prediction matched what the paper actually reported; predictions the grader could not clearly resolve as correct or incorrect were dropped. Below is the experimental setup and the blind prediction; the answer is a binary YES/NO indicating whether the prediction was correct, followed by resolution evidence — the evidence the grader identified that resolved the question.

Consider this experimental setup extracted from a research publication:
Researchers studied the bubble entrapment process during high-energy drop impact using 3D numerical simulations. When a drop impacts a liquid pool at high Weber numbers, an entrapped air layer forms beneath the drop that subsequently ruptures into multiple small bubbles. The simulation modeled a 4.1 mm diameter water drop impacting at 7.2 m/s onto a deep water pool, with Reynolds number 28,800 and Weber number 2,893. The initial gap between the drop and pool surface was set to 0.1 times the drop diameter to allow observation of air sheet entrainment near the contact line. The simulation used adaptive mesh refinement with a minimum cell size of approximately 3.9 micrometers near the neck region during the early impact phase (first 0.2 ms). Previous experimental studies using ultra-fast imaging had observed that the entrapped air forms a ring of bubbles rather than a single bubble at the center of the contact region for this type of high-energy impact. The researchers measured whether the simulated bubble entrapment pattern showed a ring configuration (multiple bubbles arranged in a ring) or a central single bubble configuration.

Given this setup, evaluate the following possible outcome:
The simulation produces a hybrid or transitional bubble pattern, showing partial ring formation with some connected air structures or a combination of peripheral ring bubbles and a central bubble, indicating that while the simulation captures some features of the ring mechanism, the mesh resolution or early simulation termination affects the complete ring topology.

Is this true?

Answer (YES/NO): NO